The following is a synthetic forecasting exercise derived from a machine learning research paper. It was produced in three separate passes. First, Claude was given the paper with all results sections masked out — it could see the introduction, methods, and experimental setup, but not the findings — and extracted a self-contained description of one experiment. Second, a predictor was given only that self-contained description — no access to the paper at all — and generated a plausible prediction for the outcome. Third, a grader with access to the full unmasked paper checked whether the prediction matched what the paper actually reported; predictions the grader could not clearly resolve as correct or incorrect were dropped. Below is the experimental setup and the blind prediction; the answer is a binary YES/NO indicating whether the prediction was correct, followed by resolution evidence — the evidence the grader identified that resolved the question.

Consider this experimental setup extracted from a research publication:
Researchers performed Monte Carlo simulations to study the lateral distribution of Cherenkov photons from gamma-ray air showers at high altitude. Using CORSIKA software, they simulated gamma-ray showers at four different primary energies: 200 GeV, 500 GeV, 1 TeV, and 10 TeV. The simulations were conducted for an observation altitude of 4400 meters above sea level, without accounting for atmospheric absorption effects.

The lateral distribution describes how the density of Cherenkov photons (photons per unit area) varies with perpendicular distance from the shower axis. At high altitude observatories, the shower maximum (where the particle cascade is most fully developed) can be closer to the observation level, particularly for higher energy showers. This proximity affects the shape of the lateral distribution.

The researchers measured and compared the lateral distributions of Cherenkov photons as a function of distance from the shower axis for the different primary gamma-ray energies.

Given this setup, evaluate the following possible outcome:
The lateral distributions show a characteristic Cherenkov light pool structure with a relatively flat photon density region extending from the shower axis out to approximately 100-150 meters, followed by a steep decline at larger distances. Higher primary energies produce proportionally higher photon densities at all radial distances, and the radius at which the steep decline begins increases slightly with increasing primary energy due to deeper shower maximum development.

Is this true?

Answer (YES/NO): NO